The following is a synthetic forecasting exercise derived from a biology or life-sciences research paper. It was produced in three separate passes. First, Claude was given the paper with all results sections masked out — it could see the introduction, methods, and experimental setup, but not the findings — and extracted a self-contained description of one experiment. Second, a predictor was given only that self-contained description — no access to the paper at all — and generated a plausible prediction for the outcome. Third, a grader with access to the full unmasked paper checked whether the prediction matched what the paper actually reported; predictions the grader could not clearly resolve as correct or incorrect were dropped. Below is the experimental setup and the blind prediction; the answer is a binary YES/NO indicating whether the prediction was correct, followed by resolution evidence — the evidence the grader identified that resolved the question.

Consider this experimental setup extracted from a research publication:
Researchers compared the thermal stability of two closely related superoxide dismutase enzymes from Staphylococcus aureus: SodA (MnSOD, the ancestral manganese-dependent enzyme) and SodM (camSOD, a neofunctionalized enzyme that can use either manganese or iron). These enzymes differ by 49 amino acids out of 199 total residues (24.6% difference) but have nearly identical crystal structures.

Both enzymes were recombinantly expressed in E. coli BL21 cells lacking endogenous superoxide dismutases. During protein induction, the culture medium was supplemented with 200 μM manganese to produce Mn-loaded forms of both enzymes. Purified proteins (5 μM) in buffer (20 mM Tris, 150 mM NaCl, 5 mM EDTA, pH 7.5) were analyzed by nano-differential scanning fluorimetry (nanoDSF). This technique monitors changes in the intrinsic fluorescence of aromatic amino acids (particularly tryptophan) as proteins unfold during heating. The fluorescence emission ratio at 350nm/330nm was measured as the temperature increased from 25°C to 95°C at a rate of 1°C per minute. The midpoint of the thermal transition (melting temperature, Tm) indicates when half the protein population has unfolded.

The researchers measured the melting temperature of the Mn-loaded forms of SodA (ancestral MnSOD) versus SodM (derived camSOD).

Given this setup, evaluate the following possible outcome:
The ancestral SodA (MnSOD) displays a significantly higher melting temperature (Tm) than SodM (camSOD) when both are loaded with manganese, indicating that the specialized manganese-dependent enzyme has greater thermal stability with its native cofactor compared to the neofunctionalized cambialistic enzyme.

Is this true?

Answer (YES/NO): NO